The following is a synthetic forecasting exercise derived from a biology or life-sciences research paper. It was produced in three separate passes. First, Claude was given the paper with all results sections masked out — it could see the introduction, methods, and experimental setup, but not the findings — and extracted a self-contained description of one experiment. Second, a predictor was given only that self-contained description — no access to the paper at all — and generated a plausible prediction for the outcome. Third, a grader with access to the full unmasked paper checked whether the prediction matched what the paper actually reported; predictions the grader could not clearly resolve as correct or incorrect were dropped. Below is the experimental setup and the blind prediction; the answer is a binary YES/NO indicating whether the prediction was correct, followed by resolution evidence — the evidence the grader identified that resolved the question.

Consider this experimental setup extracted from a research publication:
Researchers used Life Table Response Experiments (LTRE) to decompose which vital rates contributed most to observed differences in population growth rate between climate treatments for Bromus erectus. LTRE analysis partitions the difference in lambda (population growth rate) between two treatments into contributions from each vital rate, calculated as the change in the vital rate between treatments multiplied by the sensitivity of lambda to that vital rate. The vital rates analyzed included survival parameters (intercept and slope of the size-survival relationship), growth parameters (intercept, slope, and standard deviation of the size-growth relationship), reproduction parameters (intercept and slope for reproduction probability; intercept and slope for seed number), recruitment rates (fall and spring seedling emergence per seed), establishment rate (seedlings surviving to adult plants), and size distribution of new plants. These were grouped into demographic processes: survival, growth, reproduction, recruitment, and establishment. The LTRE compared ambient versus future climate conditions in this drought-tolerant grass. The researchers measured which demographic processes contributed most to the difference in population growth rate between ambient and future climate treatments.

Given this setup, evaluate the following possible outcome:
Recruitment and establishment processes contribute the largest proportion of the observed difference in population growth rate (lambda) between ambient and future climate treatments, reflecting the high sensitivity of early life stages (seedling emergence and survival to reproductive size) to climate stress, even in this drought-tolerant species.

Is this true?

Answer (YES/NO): NO